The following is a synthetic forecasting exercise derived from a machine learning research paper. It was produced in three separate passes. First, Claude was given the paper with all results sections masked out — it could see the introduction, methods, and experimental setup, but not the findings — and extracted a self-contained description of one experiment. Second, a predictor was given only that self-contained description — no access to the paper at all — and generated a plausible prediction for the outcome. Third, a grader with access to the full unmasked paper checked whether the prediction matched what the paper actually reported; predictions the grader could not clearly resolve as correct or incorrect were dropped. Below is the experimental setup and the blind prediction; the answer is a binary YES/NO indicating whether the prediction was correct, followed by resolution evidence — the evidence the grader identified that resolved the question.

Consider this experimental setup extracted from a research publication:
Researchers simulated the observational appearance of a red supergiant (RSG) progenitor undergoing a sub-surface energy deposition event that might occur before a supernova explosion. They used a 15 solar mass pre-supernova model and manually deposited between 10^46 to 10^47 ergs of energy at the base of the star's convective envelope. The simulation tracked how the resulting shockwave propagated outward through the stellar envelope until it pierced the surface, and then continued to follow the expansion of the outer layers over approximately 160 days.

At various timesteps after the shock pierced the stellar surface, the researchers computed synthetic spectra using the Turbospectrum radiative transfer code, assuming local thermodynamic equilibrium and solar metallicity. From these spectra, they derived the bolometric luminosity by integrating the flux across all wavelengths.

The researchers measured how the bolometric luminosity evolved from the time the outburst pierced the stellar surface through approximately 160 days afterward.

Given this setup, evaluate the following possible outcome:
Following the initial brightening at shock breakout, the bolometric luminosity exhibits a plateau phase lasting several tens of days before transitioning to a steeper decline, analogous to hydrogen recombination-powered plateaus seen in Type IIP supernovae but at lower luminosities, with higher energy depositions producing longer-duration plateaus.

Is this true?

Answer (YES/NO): NO